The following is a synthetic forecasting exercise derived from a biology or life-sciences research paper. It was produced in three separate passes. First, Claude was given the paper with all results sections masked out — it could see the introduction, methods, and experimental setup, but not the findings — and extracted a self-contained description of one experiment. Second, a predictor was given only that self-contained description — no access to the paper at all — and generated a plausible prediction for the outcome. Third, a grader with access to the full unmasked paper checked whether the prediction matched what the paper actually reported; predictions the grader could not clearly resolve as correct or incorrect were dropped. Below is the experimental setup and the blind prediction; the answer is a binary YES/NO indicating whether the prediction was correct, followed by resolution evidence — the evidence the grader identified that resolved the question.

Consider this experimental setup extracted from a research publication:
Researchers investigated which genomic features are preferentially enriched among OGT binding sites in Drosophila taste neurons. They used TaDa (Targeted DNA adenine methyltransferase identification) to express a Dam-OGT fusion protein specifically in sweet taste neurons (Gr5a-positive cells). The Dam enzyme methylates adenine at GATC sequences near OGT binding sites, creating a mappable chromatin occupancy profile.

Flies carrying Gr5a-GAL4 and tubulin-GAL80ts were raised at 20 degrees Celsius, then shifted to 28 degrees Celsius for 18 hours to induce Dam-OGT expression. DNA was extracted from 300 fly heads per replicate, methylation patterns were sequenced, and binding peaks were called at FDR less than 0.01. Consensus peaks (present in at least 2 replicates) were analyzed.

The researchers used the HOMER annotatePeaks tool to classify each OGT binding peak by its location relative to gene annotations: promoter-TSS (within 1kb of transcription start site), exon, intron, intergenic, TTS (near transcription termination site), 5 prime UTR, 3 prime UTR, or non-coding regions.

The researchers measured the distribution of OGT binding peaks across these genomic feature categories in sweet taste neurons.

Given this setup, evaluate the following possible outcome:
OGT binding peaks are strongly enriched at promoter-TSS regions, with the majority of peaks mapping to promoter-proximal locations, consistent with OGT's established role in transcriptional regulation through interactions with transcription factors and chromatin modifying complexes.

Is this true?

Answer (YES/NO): NO